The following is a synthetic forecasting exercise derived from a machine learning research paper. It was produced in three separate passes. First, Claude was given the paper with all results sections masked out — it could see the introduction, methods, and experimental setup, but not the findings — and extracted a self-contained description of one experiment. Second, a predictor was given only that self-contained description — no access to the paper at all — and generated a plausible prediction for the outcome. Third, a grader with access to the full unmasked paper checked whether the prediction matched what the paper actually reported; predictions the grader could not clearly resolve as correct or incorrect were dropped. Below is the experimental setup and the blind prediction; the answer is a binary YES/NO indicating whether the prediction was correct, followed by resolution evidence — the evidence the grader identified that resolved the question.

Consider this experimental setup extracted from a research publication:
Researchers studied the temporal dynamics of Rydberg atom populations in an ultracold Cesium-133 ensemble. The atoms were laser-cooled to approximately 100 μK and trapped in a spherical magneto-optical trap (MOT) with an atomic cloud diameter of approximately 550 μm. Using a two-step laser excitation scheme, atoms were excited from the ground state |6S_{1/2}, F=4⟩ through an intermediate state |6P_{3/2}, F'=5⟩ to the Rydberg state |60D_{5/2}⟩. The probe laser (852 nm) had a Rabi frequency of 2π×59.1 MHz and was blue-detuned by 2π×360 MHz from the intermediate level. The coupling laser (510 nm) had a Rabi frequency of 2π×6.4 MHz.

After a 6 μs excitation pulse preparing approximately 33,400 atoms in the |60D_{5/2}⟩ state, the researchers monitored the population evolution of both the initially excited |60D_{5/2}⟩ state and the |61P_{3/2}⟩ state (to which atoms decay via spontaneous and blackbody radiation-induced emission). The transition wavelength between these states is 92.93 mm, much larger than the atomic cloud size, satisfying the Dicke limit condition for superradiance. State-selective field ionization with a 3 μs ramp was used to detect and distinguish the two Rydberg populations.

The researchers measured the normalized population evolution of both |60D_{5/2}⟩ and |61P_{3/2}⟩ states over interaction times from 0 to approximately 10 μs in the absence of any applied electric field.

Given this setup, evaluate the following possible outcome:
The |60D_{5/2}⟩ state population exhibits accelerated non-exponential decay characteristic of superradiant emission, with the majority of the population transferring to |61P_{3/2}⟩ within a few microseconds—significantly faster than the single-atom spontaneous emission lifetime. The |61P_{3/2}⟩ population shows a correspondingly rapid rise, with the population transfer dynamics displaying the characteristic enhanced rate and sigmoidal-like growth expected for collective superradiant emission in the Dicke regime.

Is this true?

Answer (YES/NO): YES